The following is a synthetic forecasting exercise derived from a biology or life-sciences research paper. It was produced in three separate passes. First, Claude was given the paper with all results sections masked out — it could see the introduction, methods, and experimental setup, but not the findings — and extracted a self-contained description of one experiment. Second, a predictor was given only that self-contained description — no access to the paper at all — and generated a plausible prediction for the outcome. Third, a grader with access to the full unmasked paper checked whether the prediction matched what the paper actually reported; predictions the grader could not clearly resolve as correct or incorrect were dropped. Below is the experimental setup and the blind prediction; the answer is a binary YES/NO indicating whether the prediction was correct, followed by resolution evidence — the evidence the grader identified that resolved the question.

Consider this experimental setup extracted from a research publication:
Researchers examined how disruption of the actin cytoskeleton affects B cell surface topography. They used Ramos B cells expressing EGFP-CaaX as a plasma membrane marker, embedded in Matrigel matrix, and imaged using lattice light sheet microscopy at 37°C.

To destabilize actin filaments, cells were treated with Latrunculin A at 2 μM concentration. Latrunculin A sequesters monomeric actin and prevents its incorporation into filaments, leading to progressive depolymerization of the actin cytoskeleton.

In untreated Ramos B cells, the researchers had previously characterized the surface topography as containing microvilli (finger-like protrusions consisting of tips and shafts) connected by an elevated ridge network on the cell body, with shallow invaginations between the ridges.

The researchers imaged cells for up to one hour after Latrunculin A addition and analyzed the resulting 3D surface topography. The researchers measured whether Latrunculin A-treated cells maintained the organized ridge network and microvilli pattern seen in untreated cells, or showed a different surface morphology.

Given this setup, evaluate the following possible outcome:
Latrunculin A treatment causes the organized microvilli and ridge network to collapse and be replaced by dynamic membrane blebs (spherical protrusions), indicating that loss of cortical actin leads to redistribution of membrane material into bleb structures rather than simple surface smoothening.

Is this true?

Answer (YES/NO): NO